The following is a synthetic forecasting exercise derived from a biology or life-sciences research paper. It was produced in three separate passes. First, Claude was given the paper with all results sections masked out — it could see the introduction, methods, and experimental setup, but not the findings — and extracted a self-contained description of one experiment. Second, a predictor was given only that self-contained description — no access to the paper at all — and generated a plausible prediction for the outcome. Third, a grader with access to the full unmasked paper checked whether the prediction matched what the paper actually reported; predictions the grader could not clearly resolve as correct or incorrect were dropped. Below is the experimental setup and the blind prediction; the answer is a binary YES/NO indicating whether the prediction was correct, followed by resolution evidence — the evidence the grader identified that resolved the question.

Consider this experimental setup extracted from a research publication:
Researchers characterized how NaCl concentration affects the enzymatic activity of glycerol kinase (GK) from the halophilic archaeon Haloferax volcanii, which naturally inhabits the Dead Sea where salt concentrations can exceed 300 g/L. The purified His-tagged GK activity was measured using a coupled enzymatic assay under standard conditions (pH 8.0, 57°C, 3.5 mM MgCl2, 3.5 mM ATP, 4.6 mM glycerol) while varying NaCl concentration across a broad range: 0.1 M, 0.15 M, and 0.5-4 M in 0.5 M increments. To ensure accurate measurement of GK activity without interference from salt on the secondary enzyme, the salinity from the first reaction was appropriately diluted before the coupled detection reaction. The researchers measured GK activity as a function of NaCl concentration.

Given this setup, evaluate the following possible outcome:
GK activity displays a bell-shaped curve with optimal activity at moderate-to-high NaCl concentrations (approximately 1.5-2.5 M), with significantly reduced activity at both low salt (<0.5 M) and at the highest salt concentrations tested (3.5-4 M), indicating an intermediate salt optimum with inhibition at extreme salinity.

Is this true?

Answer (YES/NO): NO